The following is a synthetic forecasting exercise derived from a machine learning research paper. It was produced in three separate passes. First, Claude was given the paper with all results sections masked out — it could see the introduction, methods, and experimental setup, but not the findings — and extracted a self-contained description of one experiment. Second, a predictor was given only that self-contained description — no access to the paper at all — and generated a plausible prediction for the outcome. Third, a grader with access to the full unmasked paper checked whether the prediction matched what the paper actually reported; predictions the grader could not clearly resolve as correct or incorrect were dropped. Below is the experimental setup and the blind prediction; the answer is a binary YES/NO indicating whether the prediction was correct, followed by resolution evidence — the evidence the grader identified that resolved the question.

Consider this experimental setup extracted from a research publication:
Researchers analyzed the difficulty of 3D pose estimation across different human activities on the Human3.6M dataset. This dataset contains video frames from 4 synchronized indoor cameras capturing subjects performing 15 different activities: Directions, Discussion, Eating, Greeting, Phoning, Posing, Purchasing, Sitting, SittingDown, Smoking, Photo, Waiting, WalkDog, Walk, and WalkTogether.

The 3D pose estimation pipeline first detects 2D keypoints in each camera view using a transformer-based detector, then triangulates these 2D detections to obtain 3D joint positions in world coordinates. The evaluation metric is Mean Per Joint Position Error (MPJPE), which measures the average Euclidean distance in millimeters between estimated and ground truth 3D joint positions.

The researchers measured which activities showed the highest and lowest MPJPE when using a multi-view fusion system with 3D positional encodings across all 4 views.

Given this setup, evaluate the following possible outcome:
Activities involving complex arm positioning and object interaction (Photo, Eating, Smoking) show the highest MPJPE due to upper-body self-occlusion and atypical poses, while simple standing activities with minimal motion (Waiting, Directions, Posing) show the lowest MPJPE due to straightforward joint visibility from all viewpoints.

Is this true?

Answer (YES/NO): NO